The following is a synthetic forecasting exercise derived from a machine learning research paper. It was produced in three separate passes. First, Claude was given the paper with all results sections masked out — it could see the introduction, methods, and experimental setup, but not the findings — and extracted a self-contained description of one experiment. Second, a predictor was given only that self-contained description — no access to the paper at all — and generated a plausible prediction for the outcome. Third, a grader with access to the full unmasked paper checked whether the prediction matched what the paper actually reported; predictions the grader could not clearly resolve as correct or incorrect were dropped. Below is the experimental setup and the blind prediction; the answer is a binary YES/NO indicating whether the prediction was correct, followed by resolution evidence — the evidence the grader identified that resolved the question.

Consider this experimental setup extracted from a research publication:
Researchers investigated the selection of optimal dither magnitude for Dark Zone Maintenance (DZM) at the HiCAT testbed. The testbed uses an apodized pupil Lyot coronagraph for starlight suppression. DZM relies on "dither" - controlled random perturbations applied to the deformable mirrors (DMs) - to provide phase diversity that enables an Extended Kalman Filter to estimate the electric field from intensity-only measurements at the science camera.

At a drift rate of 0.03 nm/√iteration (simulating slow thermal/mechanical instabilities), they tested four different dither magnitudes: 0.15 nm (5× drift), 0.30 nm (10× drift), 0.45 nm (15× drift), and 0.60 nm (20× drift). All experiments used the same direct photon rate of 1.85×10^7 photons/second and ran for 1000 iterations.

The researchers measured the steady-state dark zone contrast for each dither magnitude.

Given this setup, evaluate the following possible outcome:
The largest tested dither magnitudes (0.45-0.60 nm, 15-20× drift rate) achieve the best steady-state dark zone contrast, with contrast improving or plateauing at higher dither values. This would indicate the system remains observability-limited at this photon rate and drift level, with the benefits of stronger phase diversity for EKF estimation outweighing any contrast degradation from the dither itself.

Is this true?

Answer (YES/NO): NO